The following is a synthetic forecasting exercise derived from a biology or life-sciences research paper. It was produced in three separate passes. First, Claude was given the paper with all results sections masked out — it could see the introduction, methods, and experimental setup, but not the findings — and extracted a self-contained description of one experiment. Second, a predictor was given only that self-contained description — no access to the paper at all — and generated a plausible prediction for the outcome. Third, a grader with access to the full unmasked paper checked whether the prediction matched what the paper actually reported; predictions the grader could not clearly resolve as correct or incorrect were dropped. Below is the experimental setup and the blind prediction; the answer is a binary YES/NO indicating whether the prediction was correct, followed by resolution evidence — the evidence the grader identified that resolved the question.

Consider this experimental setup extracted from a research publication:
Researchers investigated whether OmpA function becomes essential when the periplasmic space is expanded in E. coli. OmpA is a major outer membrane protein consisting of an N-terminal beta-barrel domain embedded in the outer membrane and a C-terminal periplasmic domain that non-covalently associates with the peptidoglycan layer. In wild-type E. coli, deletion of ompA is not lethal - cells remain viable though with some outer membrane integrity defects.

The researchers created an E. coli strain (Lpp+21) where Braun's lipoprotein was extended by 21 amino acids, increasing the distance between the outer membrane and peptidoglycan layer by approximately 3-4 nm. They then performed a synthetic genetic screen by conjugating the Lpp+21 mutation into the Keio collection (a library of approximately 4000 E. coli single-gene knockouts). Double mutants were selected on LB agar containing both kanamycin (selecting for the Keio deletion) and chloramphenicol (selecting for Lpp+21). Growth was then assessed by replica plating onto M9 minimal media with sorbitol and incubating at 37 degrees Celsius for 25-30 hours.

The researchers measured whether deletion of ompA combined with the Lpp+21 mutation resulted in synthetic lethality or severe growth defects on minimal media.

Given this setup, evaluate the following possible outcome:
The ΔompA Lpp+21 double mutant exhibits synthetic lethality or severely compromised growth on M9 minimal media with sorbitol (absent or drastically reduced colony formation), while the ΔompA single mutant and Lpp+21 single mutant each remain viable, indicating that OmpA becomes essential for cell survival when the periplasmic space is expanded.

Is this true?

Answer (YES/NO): YES